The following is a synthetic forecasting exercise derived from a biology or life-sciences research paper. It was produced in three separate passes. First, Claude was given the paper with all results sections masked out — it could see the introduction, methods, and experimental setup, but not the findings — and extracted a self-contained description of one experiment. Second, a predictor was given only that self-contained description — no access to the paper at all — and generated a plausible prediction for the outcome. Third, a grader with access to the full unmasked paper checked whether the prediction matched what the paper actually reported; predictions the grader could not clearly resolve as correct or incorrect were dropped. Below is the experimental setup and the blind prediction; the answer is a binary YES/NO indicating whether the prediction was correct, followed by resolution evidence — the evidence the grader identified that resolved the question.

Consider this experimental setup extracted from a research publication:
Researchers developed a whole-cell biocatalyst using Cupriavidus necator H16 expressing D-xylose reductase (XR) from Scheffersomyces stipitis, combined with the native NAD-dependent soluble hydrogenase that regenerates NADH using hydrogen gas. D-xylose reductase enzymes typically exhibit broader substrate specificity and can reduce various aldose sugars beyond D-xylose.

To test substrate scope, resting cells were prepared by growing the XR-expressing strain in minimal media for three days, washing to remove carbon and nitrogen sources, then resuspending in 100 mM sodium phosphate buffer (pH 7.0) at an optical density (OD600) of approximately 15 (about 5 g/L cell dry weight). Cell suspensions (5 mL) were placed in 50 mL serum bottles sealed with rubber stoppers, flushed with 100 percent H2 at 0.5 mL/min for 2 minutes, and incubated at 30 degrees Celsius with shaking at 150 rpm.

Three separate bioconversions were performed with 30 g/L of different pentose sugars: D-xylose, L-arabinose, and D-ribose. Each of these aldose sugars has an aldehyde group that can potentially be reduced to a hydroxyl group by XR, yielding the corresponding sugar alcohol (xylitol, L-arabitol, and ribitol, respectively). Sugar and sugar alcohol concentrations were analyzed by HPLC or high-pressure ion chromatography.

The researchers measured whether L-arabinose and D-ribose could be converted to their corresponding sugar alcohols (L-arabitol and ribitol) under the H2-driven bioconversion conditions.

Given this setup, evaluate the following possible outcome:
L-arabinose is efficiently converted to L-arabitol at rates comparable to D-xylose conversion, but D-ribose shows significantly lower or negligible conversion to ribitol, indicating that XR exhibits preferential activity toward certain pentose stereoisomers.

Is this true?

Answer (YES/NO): NO